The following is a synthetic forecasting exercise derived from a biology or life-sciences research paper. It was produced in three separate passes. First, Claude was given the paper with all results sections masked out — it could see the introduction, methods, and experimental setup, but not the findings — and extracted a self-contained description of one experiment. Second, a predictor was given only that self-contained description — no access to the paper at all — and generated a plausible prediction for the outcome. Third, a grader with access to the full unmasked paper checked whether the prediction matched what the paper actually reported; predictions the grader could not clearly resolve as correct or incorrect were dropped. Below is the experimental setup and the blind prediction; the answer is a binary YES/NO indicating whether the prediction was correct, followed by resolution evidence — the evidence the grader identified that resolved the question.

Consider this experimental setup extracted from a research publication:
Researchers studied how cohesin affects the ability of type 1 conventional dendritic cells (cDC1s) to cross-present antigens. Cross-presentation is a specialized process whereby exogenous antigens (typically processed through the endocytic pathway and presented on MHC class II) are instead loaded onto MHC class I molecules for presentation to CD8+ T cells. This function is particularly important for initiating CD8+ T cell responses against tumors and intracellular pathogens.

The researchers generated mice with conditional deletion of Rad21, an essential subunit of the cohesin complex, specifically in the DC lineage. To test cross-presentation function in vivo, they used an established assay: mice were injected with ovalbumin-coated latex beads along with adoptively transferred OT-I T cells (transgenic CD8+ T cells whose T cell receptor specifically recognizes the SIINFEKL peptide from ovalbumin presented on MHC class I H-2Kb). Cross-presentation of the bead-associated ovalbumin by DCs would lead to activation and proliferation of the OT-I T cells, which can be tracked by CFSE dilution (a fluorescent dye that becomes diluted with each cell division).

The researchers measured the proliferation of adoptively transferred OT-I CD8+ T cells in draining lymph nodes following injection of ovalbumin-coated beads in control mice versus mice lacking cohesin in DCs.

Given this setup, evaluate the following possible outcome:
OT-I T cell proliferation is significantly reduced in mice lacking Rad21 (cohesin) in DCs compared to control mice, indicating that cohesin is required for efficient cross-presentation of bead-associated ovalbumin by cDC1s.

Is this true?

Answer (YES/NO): YES